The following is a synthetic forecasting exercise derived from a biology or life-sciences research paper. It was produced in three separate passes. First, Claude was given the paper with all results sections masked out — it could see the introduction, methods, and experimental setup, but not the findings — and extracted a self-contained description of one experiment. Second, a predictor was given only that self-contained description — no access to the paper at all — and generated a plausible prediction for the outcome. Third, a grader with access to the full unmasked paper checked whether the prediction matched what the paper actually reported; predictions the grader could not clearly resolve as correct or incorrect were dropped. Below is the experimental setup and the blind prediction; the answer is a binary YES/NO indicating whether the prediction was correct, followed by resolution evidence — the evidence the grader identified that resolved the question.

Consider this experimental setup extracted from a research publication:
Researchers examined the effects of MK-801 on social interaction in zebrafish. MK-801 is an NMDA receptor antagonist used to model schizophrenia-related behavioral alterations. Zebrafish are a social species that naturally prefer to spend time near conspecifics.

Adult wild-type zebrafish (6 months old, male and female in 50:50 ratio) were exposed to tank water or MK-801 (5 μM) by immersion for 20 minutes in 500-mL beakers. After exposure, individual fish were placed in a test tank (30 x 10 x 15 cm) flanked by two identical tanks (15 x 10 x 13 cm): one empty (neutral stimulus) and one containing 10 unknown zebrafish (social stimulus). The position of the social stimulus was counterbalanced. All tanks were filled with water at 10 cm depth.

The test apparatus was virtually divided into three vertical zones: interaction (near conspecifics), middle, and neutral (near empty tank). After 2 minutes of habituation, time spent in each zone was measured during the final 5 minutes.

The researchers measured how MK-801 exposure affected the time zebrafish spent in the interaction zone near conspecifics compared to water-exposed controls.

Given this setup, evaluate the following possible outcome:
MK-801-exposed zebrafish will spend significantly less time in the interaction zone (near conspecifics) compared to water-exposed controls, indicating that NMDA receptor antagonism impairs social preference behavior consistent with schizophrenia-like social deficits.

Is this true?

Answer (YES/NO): YES